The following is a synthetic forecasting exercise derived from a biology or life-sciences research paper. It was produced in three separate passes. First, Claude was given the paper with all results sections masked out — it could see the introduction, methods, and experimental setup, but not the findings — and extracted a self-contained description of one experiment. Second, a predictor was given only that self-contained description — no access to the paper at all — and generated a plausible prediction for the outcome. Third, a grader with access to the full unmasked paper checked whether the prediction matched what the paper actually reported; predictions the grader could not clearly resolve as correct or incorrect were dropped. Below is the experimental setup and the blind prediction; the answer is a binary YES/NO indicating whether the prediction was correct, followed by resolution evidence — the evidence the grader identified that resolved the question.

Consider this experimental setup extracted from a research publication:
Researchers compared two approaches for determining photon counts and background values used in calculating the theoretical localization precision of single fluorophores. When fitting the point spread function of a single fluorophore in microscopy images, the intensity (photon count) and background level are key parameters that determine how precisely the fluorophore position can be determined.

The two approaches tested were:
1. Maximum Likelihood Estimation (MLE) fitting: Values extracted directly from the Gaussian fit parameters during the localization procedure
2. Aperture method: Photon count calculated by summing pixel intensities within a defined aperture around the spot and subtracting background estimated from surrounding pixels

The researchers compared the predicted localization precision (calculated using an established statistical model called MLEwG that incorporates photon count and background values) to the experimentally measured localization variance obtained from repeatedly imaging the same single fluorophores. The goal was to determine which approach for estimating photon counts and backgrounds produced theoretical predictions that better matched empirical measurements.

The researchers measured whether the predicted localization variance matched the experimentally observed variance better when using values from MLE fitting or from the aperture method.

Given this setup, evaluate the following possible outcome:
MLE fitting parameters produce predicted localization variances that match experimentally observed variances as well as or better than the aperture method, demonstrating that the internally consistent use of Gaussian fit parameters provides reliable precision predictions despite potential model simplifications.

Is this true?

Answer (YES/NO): NO